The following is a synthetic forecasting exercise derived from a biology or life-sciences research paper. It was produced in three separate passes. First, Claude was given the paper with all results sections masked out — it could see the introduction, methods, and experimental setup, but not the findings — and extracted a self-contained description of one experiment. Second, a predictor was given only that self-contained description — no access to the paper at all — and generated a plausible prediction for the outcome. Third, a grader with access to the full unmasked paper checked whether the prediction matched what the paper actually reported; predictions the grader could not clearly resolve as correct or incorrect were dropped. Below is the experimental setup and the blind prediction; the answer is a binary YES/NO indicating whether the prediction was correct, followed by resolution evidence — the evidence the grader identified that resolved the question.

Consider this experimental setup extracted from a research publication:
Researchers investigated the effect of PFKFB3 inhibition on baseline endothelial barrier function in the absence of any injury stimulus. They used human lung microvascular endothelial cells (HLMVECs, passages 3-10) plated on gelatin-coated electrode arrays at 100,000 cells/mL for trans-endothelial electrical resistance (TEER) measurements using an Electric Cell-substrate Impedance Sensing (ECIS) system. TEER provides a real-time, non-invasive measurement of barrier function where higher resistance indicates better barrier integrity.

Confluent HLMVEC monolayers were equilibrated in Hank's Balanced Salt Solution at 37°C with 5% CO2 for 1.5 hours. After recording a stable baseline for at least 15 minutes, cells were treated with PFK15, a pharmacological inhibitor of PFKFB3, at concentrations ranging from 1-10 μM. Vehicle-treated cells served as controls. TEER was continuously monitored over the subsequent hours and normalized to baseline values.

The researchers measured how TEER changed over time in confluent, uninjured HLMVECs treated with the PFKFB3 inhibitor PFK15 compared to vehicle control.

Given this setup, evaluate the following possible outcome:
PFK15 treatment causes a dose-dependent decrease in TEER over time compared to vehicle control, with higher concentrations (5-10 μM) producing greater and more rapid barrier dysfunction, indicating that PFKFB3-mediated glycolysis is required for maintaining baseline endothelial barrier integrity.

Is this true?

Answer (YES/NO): YES